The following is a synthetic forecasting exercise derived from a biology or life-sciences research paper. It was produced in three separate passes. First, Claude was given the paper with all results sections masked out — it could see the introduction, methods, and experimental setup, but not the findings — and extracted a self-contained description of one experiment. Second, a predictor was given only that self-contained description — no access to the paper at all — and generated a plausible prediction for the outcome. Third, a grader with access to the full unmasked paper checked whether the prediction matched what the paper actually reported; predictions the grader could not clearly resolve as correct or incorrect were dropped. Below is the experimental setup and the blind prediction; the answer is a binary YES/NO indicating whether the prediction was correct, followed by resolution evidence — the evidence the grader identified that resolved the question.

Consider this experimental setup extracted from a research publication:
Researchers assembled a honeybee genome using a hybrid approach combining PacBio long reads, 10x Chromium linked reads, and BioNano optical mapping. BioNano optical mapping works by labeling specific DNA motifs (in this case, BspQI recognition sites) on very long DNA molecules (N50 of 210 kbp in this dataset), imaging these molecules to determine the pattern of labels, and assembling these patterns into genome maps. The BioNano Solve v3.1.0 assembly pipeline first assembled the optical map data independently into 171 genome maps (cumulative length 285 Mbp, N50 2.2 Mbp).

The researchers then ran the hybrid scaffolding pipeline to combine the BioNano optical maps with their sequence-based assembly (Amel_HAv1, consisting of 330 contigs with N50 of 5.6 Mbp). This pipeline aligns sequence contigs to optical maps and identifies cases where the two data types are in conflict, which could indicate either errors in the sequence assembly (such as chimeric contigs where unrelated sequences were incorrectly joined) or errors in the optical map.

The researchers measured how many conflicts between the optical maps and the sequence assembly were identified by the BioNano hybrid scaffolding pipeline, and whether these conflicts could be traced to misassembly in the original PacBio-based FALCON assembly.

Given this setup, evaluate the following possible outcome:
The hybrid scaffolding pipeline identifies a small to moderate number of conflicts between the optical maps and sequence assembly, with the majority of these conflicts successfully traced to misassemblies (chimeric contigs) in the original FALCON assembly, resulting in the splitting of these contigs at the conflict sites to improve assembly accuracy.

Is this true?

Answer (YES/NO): YES